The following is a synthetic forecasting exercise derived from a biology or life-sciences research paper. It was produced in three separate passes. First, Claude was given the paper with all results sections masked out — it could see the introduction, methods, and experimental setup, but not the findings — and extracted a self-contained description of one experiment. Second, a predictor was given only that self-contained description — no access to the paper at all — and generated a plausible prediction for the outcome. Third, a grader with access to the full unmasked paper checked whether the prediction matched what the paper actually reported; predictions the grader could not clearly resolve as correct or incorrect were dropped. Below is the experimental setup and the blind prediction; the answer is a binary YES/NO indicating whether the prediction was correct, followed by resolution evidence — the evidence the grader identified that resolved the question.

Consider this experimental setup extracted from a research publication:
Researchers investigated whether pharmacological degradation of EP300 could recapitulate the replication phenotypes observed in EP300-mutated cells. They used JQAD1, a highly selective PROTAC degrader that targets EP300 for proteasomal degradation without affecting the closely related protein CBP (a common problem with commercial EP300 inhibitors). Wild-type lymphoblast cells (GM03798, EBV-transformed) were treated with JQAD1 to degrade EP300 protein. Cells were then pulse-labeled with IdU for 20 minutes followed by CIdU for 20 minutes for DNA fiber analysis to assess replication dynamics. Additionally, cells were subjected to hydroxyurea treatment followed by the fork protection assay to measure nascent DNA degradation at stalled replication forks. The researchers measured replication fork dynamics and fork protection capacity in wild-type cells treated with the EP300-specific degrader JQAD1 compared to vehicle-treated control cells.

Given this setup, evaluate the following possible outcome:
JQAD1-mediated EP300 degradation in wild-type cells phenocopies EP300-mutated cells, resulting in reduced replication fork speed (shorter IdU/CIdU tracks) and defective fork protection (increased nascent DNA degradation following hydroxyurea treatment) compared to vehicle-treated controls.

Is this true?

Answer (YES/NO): YES